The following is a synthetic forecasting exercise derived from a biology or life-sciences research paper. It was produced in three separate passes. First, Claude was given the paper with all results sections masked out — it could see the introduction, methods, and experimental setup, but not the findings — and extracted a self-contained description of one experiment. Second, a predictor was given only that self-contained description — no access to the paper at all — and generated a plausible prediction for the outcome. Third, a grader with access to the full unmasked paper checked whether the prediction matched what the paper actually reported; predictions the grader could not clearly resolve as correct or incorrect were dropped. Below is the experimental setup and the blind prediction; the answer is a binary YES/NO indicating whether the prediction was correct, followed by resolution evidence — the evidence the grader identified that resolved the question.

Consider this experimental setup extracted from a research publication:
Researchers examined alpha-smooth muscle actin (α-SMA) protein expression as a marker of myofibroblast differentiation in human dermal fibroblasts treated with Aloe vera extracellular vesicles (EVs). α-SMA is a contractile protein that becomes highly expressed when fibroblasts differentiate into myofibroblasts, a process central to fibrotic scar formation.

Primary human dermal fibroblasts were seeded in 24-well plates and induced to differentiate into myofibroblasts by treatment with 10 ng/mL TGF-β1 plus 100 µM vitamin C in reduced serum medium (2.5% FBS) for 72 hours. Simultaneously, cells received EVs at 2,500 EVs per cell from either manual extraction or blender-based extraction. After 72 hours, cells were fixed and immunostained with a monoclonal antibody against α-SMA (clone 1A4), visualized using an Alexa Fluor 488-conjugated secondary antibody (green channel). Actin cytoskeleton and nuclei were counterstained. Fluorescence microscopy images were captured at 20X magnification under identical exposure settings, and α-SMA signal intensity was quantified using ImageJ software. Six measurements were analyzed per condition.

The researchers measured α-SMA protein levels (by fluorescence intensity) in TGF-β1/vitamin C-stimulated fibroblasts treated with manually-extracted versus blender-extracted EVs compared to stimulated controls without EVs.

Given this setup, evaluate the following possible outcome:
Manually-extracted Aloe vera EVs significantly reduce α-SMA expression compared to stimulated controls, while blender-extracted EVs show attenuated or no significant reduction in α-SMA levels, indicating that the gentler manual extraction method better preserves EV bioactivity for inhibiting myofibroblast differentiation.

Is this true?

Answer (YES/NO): NO